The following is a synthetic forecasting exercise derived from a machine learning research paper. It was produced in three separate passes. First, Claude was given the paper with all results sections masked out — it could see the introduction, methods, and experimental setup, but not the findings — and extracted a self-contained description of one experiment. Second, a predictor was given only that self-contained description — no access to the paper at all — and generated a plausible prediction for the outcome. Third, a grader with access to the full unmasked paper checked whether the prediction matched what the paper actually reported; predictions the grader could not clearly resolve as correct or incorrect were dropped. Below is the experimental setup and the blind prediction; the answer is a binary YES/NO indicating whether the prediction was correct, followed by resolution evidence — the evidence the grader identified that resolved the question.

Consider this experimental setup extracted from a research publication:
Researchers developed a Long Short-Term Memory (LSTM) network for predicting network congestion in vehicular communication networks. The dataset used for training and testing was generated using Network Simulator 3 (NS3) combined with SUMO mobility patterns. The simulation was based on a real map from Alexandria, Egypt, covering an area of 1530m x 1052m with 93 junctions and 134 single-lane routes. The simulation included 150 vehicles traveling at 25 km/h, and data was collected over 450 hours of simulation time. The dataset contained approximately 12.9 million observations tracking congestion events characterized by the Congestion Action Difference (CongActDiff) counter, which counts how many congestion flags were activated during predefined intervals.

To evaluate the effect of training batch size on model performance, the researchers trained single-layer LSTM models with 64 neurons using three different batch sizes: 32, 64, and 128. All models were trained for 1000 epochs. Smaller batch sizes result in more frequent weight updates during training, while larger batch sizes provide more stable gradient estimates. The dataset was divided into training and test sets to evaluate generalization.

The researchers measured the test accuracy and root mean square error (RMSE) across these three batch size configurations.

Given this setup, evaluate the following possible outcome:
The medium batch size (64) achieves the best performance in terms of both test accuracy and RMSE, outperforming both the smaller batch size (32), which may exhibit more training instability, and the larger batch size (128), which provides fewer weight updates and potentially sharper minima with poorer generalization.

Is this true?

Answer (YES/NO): NO